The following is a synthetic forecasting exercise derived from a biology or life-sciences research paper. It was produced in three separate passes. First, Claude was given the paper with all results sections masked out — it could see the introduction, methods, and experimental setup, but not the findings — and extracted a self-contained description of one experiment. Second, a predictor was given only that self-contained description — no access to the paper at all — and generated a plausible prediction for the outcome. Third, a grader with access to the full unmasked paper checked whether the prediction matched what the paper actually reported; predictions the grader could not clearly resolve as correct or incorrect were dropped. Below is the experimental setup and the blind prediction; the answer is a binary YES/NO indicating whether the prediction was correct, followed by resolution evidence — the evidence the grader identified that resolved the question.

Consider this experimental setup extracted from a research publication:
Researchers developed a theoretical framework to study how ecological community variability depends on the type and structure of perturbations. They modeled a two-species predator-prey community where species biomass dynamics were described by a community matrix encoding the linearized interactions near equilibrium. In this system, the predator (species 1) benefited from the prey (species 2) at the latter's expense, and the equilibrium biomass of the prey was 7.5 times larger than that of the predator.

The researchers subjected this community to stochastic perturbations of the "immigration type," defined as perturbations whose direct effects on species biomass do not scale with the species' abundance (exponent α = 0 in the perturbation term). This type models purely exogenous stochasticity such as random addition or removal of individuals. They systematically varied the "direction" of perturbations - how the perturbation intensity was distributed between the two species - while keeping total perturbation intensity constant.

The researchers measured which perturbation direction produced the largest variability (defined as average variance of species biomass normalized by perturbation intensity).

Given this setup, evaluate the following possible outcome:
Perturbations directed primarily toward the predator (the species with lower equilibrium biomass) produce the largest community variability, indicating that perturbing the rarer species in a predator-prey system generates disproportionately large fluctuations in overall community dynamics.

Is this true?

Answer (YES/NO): YES